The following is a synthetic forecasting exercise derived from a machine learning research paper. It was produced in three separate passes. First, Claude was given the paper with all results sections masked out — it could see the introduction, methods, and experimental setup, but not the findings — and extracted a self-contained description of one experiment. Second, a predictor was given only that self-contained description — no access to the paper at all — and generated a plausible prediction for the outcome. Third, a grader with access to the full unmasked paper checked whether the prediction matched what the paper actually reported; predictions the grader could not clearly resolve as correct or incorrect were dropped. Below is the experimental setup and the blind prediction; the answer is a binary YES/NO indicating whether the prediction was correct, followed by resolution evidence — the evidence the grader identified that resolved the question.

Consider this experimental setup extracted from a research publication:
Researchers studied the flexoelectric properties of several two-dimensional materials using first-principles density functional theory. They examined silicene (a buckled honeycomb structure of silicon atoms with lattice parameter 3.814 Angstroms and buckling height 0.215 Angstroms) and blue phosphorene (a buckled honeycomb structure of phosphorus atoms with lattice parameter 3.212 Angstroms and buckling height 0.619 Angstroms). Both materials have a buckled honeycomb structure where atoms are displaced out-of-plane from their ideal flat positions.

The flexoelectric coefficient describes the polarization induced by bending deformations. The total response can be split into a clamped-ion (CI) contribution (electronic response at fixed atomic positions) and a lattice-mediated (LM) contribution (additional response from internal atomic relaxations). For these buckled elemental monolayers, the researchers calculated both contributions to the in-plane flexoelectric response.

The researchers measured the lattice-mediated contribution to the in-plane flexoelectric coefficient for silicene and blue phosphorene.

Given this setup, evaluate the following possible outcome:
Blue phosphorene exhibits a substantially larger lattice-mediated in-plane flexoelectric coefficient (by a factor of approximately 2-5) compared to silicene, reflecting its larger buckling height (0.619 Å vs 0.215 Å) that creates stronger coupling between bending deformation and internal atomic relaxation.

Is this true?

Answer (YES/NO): NO